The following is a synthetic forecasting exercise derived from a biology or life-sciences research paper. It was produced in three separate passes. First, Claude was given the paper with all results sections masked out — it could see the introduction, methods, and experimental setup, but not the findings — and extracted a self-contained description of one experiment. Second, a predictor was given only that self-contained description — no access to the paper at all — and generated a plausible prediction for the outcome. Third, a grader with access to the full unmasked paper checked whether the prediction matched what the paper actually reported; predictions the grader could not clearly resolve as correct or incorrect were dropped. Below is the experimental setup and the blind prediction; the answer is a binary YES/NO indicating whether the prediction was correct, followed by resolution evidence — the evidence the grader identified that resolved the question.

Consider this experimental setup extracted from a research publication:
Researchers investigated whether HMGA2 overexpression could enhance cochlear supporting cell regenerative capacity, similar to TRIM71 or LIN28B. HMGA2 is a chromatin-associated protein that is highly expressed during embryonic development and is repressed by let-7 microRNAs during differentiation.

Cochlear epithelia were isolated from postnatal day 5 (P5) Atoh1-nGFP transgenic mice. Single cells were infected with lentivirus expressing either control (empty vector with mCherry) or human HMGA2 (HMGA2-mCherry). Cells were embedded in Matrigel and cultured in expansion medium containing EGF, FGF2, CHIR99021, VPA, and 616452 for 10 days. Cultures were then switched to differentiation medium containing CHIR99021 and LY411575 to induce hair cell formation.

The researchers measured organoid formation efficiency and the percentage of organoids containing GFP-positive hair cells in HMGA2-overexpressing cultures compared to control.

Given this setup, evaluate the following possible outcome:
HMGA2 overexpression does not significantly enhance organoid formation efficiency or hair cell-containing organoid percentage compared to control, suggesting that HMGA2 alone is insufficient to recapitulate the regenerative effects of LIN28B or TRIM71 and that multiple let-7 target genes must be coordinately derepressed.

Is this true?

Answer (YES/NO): YES